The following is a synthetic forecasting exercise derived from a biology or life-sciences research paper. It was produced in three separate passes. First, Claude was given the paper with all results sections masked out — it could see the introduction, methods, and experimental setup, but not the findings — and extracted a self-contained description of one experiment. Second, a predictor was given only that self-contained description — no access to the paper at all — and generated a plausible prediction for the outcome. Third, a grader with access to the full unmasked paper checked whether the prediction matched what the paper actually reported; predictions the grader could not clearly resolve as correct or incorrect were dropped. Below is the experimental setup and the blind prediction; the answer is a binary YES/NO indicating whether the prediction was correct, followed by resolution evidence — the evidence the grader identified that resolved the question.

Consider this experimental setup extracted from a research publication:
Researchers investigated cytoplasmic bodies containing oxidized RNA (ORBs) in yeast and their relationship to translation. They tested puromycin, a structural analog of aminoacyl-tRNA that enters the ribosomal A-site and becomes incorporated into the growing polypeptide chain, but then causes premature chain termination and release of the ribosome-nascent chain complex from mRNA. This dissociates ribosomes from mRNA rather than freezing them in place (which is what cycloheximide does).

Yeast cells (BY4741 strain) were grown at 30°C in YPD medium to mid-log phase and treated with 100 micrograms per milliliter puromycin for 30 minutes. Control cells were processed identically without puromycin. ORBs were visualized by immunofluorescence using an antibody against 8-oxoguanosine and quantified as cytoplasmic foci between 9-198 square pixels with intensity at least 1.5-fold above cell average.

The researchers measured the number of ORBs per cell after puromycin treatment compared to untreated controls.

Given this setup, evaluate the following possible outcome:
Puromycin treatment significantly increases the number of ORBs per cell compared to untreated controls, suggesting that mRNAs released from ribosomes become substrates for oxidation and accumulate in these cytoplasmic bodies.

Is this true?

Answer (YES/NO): NO